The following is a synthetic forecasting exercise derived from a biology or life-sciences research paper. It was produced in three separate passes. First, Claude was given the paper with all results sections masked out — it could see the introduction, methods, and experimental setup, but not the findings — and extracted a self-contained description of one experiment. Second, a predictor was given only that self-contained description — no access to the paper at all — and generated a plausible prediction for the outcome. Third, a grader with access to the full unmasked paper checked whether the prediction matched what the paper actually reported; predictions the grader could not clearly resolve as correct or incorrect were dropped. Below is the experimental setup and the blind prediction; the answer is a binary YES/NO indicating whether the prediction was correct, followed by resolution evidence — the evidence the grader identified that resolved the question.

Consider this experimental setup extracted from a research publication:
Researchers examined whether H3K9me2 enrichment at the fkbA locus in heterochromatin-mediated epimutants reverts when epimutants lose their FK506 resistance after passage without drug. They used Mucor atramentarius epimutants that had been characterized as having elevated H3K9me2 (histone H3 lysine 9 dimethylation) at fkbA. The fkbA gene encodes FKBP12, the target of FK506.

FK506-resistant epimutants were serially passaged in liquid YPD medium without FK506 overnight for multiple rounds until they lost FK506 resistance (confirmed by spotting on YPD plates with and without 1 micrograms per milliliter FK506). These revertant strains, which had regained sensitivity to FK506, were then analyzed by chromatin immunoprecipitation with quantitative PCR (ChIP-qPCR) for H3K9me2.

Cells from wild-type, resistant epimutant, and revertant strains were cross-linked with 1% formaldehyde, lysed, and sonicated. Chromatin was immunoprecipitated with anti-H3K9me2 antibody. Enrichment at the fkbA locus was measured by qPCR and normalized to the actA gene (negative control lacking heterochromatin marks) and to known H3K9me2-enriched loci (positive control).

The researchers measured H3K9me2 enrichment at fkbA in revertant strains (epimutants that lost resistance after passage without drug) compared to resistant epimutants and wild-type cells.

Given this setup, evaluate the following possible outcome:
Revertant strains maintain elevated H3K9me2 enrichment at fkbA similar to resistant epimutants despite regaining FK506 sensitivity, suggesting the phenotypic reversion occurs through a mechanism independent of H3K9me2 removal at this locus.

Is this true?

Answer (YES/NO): NO